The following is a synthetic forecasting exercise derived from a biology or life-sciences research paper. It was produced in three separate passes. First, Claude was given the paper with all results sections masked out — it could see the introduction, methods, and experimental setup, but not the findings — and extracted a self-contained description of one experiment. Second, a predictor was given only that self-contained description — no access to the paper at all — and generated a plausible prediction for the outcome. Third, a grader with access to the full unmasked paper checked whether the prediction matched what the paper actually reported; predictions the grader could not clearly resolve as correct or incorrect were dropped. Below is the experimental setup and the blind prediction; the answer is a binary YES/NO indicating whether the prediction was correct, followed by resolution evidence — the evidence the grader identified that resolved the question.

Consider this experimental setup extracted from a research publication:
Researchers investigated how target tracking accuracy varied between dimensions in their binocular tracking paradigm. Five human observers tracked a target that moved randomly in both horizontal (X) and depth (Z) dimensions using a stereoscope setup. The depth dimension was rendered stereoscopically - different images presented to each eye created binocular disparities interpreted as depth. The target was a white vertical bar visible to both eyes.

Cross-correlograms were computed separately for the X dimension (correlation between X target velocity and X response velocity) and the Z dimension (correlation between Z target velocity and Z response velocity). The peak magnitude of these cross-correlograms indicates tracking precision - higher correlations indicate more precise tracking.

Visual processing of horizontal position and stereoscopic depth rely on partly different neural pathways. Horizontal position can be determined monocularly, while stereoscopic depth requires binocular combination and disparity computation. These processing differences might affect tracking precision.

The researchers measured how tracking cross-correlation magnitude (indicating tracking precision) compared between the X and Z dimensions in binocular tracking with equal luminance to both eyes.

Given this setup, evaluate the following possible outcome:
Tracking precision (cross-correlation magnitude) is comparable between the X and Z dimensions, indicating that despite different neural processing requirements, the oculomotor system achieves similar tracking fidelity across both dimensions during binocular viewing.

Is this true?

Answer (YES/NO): NO